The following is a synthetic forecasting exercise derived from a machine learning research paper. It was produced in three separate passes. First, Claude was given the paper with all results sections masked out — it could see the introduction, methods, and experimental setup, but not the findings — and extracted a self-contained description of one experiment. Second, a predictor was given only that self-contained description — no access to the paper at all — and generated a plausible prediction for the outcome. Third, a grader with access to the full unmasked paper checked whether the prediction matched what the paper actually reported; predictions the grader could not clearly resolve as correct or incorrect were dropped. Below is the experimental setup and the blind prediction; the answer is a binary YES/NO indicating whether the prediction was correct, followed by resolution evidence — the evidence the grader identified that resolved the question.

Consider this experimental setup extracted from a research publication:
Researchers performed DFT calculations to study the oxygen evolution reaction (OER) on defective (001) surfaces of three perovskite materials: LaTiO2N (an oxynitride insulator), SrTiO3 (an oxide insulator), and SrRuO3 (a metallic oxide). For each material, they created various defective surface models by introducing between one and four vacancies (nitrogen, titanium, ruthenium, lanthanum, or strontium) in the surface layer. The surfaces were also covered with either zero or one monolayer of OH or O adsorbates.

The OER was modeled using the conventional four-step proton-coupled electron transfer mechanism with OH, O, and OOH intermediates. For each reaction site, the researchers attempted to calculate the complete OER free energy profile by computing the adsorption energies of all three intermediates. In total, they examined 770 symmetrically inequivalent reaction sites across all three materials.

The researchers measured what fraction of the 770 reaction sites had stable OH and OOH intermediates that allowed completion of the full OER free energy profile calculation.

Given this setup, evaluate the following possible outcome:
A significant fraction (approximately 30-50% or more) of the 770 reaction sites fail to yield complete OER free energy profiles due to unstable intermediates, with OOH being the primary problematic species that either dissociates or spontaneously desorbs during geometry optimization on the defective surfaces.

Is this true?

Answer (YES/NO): NO